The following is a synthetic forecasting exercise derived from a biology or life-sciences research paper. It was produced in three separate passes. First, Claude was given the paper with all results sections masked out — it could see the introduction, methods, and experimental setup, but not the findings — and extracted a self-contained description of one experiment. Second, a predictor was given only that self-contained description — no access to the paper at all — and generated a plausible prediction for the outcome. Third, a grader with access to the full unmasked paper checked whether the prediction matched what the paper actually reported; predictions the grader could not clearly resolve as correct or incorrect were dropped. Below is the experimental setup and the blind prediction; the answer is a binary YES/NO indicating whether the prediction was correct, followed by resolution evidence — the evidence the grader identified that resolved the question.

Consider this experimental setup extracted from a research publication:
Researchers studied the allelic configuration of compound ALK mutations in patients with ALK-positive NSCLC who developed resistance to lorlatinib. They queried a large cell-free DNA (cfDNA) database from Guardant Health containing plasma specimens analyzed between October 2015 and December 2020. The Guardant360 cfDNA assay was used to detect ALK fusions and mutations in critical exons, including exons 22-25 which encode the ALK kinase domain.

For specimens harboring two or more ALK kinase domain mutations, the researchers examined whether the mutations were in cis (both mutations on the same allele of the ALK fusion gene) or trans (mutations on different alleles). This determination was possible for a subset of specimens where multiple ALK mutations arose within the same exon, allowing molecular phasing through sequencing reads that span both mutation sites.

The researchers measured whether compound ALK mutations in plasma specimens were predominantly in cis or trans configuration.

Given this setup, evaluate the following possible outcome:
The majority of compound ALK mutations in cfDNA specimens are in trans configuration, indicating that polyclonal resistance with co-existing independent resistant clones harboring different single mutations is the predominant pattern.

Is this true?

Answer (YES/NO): NO